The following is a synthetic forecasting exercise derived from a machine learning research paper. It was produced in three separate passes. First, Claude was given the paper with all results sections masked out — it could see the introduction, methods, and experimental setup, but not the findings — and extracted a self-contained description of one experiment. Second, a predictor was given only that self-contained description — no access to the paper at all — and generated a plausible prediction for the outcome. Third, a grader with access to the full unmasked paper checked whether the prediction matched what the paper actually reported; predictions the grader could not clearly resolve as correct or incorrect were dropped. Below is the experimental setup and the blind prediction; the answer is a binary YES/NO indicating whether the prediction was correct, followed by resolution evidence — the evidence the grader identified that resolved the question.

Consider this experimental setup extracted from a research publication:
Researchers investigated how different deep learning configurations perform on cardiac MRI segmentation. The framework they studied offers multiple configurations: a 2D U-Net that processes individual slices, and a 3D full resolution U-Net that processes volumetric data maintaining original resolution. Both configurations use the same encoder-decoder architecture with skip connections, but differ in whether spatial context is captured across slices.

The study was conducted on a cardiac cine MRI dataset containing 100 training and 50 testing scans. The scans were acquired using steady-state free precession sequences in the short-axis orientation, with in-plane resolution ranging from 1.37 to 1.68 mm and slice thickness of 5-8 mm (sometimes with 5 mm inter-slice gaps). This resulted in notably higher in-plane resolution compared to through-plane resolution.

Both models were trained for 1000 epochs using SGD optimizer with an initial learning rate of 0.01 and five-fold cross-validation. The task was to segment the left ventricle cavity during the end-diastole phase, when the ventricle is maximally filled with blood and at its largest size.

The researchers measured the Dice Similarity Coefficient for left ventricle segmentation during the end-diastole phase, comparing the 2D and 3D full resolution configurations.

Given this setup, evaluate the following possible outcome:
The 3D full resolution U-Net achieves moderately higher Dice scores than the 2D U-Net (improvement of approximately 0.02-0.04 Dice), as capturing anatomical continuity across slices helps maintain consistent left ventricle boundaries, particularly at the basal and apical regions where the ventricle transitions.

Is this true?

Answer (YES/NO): NO